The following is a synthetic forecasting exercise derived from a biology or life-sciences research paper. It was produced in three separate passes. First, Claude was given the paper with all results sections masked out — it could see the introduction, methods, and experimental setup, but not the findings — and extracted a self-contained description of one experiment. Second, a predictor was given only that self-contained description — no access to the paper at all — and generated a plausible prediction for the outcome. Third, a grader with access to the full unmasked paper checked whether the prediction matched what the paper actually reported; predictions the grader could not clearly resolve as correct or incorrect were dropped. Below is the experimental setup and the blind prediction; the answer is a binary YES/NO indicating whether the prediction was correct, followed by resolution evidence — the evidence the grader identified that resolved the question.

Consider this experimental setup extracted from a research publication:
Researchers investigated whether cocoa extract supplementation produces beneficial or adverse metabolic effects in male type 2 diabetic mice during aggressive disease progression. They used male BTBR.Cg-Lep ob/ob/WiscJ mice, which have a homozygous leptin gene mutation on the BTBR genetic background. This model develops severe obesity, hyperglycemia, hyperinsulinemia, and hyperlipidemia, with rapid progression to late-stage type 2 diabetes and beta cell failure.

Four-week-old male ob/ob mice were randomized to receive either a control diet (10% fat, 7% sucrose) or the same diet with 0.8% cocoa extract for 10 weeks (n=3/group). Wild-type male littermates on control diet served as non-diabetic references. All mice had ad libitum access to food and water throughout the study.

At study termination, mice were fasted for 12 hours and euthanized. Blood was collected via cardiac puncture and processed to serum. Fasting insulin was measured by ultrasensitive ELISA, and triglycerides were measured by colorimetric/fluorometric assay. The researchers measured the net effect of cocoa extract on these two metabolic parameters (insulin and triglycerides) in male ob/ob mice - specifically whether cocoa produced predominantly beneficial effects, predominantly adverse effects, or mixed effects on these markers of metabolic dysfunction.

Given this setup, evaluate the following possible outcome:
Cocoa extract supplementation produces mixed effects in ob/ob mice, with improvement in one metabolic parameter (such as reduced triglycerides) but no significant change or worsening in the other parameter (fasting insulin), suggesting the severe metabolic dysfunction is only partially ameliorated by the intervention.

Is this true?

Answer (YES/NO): NO